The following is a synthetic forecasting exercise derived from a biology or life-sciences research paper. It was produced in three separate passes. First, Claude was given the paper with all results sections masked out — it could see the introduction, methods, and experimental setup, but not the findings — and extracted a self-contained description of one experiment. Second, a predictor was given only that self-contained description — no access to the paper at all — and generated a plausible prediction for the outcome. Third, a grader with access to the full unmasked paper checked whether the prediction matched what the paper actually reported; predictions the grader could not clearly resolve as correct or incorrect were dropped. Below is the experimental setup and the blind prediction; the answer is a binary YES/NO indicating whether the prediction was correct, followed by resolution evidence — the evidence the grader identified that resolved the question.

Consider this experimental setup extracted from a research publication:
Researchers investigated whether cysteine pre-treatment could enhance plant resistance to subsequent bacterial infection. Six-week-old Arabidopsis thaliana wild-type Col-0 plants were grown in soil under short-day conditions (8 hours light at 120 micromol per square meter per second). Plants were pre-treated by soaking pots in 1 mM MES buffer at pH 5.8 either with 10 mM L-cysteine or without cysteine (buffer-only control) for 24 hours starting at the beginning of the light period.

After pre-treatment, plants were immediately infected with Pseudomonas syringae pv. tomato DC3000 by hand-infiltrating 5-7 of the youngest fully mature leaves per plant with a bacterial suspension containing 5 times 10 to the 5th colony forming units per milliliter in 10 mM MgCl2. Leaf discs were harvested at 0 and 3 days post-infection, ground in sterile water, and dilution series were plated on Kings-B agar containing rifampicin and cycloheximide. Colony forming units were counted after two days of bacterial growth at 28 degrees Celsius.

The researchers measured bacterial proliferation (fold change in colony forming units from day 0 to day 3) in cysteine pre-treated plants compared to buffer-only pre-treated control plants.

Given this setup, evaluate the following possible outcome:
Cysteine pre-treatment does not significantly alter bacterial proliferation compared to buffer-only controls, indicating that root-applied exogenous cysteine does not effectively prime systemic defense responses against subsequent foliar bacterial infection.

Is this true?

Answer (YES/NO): NO